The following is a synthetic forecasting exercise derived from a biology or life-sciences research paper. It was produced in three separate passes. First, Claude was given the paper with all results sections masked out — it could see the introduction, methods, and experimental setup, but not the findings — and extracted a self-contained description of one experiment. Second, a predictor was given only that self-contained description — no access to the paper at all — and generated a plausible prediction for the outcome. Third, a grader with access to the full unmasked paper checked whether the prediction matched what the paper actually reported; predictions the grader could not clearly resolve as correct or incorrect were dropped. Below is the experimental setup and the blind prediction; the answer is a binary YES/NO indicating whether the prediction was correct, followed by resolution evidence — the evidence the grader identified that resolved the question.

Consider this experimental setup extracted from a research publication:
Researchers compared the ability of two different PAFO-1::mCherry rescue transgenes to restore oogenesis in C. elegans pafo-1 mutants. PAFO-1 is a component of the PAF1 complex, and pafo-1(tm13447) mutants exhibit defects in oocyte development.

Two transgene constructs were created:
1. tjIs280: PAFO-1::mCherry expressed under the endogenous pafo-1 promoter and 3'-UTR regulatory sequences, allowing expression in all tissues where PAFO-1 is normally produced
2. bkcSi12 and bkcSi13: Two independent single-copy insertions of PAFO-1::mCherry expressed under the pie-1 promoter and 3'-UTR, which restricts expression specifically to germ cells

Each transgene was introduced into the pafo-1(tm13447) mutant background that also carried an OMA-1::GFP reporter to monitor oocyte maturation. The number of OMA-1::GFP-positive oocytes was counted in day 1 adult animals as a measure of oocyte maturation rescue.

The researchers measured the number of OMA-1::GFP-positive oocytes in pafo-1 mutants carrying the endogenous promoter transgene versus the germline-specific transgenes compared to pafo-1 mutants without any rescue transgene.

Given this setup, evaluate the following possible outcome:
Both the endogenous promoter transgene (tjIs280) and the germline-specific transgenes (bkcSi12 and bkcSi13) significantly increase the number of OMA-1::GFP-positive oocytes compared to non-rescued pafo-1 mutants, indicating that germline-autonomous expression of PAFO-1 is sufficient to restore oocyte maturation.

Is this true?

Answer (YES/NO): YES